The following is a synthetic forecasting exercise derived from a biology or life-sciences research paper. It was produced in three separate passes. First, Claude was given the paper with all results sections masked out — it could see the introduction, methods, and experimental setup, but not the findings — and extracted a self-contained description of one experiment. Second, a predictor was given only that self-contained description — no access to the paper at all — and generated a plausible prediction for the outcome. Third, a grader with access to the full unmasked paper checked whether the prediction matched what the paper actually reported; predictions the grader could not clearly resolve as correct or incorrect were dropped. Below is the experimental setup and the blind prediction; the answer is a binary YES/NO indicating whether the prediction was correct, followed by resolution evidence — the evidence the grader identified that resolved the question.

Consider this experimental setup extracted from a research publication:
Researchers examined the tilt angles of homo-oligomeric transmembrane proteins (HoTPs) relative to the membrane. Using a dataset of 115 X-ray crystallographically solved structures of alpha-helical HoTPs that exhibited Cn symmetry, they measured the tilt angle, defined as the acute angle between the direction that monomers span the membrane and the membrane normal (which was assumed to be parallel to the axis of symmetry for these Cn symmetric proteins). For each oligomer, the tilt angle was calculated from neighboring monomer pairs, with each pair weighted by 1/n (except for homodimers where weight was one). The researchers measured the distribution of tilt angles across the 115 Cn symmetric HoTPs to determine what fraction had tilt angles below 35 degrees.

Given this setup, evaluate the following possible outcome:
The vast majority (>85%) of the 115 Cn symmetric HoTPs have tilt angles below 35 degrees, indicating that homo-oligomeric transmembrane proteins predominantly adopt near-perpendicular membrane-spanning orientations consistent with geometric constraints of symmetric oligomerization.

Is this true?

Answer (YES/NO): YES